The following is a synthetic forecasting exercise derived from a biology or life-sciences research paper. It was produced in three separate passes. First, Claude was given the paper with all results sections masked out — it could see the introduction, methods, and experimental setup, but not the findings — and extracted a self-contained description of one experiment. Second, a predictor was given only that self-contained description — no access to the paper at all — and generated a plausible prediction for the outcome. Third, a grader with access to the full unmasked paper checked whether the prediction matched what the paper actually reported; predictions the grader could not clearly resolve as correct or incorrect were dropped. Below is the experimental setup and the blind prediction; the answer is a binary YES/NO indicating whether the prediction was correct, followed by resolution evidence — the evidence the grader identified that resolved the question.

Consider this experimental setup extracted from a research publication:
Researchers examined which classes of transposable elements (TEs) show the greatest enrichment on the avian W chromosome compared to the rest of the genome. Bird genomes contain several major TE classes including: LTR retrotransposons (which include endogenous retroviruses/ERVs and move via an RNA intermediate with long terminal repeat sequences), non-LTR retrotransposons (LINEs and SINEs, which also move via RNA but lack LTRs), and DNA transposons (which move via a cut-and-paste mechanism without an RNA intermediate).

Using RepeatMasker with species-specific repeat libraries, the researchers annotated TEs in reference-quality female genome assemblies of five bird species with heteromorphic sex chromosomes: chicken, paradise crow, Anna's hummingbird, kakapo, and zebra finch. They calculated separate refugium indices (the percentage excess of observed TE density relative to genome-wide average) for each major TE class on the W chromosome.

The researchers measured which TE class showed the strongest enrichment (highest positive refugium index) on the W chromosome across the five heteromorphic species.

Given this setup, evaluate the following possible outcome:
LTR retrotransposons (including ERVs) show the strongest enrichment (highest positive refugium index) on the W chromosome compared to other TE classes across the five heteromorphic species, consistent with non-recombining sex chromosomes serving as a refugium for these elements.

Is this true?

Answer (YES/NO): YES